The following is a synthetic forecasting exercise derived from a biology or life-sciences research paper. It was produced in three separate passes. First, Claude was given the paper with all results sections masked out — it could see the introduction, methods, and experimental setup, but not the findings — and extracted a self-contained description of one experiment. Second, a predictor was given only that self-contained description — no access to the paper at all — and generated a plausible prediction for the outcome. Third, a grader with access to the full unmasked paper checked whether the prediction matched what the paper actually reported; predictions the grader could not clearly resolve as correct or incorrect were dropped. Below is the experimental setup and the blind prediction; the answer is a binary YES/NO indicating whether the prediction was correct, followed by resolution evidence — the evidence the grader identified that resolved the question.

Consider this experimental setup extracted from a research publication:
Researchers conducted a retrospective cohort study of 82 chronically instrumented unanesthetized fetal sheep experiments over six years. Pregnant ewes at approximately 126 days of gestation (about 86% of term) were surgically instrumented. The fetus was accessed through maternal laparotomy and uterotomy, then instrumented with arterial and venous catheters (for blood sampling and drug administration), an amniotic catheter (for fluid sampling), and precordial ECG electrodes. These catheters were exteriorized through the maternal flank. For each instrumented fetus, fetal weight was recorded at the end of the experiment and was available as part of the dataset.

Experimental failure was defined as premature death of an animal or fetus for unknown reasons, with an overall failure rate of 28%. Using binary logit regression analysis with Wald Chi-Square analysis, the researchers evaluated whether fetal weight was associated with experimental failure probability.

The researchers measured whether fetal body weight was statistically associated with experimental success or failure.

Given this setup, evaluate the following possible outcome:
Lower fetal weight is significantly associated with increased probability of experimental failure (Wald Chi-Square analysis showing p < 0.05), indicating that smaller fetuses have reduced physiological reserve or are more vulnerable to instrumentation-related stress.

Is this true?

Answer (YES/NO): NO